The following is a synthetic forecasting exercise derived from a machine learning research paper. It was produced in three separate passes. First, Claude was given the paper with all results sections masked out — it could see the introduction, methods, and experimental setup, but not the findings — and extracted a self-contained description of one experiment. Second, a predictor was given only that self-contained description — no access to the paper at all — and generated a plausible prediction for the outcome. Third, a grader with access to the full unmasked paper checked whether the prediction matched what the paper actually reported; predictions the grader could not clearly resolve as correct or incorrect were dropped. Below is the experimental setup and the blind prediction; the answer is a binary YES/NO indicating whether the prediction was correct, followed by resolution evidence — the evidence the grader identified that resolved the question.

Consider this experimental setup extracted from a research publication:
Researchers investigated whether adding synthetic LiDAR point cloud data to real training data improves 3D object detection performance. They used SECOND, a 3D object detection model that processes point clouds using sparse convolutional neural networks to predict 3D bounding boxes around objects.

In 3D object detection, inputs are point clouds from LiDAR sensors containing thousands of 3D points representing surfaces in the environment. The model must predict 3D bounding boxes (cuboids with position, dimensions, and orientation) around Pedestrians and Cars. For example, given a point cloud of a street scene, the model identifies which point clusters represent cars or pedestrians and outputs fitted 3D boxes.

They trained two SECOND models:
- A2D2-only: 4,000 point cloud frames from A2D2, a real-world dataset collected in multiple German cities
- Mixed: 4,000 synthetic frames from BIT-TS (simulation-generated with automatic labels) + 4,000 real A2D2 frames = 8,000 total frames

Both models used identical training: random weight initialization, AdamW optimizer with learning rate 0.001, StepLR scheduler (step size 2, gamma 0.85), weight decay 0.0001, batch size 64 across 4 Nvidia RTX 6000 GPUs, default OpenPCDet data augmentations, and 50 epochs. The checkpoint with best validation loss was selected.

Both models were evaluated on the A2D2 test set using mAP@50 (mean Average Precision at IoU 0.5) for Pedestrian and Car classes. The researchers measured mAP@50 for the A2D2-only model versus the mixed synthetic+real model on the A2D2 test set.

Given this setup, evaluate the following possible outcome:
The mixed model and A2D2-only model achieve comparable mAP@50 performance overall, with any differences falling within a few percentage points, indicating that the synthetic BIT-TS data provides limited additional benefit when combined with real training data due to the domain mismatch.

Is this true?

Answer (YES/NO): NO